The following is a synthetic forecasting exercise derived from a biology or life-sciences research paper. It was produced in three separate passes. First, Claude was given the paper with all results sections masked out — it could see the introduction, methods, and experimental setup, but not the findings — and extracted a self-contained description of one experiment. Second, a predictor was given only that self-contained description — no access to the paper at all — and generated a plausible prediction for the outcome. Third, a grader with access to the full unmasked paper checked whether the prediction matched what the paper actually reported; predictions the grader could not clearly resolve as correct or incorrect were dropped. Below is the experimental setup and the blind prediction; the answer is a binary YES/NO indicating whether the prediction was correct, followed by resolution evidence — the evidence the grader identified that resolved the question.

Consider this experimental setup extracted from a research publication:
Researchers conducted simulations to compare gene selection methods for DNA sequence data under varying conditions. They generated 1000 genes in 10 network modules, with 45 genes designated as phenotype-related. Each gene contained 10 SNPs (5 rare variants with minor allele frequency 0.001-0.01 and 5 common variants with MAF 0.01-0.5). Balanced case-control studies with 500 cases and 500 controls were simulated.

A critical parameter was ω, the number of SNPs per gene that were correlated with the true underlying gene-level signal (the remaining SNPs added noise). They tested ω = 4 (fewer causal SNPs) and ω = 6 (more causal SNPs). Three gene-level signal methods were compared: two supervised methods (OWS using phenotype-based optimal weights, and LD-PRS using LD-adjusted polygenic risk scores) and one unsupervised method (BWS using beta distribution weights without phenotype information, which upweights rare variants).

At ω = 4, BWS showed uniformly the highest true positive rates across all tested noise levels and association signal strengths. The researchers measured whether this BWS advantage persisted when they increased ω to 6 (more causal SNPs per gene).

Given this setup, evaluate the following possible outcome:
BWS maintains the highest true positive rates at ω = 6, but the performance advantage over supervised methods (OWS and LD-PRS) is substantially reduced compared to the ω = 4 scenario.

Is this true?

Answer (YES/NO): NO